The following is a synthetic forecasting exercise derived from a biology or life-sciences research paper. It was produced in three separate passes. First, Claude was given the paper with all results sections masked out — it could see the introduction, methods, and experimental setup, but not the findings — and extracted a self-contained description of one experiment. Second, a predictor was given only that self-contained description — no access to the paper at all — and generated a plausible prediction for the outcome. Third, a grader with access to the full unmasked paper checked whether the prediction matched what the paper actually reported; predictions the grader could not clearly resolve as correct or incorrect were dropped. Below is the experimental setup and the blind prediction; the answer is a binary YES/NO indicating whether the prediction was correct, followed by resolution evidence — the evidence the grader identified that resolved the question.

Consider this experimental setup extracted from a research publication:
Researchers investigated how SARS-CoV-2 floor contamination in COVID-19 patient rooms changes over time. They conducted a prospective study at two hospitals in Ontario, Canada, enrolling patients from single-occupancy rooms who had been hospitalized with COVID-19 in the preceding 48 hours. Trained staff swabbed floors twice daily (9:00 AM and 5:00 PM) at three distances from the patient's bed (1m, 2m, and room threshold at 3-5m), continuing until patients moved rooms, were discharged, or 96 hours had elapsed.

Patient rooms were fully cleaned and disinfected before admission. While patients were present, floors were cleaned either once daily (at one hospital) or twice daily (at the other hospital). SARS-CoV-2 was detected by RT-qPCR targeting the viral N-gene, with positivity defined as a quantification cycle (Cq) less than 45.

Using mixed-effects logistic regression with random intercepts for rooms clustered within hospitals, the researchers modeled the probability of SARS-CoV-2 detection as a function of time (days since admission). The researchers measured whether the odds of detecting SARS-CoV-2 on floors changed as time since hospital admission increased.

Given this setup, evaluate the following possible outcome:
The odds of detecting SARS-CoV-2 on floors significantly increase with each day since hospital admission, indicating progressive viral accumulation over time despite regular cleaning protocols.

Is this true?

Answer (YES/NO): NO